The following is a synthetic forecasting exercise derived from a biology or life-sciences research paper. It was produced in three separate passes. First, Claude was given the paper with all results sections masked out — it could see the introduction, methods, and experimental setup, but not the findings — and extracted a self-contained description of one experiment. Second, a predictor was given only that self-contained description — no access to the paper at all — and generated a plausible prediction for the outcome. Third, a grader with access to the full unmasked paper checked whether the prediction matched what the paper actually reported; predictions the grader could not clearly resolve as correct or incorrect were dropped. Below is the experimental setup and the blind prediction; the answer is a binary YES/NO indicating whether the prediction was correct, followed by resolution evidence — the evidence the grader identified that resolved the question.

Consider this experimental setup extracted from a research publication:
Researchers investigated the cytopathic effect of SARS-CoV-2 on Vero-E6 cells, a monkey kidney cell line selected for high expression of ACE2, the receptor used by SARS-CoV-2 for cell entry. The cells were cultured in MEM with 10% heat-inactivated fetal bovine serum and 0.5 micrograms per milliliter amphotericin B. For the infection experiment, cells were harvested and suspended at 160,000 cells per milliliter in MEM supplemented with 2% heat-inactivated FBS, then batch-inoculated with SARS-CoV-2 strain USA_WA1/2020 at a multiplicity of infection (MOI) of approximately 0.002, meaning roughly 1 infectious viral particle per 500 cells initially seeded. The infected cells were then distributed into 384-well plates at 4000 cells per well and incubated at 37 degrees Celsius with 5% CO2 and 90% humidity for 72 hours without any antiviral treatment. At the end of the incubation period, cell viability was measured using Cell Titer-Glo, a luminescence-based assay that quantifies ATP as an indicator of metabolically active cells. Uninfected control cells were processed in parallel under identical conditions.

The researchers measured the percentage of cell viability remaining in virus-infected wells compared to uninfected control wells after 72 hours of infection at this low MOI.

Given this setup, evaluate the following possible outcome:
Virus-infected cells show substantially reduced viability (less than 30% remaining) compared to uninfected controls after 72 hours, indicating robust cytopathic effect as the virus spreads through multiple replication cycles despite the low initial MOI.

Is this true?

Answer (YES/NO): YES